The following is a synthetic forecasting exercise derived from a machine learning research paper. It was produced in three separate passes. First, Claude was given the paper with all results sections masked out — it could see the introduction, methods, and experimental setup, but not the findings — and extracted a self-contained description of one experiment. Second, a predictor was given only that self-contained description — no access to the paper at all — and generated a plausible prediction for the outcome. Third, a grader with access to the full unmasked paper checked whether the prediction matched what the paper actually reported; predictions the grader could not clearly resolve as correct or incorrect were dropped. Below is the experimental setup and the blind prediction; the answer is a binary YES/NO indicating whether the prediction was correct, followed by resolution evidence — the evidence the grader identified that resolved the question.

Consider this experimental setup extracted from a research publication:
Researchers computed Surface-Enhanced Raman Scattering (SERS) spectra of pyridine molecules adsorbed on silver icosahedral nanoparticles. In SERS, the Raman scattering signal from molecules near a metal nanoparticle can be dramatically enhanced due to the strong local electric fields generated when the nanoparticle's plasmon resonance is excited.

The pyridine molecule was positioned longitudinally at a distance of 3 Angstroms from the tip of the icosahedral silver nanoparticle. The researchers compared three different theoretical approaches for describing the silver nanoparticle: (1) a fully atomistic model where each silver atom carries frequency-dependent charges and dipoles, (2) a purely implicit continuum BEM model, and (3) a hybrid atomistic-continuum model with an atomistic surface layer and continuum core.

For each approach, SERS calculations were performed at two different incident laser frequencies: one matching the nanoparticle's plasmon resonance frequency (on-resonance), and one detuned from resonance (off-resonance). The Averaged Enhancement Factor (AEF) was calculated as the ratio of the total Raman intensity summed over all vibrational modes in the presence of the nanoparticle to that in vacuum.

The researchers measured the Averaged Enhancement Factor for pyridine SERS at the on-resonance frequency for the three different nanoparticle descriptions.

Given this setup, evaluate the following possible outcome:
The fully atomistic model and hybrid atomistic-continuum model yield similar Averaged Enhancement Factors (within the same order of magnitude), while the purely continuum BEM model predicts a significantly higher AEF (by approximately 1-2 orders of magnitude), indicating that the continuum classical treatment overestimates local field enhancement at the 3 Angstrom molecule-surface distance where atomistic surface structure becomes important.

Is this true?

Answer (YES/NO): NO